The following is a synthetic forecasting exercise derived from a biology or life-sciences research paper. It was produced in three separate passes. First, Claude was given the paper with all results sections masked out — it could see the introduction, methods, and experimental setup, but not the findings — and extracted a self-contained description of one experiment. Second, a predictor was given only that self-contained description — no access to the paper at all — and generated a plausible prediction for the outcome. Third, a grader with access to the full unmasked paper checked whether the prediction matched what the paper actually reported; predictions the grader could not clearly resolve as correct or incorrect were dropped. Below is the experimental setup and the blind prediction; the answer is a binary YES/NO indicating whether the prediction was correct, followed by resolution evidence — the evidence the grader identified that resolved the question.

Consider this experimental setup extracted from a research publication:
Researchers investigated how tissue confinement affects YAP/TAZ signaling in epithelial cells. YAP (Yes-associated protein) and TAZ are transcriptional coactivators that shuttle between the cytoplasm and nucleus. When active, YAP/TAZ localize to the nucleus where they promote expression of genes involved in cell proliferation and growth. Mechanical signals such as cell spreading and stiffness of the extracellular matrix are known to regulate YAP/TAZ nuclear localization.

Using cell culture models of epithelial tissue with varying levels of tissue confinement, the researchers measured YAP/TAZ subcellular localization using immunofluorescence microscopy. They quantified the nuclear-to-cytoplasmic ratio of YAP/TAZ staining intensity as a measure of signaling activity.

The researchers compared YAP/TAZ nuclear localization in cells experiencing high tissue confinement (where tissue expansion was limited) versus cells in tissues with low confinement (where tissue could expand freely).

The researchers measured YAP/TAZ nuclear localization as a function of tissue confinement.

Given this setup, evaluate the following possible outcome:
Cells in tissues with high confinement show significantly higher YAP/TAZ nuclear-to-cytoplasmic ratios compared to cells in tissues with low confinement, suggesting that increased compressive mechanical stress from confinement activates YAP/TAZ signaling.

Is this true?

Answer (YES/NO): NO